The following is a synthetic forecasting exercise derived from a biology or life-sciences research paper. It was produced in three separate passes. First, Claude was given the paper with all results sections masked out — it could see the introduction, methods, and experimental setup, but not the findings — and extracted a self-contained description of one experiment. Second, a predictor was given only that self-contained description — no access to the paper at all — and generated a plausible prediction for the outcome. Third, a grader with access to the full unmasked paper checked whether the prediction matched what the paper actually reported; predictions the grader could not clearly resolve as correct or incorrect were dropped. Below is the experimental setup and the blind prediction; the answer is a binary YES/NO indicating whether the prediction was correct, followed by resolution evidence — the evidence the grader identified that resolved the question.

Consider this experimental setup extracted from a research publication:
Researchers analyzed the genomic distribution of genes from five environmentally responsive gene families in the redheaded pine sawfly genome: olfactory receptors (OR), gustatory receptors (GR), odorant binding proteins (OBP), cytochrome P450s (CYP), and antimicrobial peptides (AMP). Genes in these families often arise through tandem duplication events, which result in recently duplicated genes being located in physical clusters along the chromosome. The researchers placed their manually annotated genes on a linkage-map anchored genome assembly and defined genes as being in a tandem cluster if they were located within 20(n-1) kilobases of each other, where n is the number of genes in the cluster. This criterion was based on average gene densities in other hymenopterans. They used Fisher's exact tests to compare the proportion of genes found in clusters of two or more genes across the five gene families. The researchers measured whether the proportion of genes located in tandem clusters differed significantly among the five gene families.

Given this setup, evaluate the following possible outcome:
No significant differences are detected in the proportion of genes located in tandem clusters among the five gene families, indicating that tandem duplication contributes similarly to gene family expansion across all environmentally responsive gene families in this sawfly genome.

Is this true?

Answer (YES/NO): NO